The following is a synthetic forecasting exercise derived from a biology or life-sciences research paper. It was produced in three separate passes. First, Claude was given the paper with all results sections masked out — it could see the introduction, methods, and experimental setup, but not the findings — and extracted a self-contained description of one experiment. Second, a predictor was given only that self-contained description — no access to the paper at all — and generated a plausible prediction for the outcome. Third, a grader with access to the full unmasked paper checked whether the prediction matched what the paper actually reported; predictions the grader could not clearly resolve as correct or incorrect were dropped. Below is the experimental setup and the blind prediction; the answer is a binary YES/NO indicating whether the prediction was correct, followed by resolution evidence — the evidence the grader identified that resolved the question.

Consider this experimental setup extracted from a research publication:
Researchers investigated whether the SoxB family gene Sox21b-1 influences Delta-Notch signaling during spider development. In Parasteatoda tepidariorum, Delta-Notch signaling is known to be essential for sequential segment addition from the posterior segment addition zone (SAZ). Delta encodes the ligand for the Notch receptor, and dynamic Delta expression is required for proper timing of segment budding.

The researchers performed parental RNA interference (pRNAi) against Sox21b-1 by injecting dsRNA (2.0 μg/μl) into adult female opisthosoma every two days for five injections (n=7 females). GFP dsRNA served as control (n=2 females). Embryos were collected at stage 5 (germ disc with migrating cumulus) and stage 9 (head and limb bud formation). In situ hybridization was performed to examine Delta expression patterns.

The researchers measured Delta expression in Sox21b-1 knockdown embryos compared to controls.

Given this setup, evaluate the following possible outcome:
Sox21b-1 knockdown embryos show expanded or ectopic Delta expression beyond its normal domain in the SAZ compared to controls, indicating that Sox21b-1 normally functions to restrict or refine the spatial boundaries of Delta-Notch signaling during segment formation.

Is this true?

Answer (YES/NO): NO